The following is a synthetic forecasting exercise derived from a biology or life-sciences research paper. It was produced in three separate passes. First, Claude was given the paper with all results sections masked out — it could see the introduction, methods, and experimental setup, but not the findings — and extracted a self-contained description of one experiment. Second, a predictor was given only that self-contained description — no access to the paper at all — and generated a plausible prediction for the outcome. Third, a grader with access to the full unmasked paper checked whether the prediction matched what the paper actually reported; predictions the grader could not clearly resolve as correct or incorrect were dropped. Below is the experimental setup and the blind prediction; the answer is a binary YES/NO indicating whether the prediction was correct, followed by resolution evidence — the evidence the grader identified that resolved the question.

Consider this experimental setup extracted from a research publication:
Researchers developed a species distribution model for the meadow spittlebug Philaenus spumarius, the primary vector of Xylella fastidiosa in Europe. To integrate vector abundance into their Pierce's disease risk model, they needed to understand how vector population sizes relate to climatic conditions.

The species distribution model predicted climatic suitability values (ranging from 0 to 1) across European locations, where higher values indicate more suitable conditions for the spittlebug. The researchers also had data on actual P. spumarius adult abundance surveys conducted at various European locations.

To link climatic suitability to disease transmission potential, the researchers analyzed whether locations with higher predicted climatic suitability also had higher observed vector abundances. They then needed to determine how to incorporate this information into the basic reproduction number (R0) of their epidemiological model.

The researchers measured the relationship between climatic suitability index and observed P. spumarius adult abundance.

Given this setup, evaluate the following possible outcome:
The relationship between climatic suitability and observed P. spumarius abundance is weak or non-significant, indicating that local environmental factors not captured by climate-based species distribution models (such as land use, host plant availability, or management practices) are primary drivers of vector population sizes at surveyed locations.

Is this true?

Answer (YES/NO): NO